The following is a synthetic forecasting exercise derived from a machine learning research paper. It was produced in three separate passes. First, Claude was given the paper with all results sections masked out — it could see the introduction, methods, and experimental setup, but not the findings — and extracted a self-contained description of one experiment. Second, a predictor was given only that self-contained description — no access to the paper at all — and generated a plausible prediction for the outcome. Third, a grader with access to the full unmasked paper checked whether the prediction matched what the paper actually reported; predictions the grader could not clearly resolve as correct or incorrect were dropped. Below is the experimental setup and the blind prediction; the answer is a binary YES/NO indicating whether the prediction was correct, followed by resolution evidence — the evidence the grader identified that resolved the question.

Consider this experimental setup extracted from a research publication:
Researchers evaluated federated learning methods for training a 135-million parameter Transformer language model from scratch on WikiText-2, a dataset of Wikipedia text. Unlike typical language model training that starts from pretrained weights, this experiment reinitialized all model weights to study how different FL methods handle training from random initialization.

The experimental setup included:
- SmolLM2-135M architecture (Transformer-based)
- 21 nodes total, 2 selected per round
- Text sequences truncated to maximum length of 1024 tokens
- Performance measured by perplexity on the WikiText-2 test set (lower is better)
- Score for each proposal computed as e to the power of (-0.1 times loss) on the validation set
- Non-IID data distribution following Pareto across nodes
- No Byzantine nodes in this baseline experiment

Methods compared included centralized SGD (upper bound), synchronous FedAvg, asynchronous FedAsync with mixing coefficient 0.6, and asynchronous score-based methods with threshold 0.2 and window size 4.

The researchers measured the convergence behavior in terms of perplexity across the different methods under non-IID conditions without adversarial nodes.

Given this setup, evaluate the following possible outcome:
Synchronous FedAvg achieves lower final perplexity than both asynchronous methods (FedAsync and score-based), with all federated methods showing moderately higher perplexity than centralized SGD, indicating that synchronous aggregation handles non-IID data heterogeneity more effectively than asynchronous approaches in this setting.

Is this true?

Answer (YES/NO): NO